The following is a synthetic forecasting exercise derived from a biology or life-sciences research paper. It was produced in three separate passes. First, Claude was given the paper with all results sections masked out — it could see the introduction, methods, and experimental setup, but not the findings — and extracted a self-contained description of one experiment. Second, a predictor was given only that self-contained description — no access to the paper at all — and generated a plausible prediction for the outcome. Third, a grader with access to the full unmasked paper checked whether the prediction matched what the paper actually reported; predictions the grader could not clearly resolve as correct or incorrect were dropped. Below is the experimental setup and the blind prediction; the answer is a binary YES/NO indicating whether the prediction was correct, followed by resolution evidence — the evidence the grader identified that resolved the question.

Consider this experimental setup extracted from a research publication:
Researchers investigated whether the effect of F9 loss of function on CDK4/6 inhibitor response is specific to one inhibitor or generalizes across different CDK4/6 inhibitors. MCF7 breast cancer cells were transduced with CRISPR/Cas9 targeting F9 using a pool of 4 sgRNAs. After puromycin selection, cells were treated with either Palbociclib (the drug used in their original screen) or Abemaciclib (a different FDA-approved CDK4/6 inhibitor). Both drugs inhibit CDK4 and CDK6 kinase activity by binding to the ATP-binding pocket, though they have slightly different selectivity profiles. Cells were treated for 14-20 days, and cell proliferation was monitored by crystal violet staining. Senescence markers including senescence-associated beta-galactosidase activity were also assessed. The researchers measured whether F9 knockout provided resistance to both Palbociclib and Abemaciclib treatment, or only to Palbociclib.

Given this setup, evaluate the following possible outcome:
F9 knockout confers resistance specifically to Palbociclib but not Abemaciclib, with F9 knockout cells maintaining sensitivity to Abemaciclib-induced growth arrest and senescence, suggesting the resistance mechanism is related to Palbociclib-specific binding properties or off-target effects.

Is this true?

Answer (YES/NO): NO